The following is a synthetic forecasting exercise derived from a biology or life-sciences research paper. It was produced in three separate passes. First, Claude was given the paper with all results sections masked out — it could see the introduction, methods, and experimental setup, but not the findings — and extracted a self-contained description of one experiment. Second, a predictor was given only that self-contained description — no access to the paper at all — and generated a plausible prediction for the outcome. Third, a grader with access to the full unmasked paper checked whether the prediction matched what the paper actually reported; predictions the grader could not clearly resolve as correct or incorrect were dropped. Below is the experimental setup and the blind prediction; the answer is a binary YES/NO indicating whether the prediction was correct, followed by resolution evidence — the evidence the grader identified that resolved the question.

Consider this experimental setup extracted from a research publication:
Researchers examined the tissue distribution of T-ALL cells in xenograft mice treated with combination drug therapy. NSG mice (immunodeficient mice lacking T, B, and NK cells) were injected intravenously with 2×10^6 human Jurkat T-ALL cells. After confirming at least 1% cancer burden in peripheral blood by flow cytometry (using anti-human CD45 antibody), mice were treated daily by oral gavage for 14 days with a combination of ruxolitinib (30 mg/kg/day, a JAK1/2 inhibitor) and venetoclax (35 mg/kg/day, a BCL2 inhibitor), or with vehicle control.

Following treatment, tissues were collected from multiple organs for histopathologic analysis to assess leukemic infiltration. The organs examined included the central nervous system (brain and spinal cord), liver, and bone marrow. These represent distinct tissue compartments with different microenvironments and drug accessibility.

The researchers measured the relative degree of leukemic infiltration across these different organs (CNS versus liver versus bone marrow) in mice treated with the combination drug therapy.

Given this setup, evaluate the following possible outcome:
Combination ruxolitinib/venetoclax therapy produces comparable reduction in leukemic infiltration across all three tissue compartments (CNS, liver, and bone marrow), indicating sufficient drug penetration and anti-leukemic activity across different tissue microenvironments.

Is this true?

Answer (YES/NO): NO